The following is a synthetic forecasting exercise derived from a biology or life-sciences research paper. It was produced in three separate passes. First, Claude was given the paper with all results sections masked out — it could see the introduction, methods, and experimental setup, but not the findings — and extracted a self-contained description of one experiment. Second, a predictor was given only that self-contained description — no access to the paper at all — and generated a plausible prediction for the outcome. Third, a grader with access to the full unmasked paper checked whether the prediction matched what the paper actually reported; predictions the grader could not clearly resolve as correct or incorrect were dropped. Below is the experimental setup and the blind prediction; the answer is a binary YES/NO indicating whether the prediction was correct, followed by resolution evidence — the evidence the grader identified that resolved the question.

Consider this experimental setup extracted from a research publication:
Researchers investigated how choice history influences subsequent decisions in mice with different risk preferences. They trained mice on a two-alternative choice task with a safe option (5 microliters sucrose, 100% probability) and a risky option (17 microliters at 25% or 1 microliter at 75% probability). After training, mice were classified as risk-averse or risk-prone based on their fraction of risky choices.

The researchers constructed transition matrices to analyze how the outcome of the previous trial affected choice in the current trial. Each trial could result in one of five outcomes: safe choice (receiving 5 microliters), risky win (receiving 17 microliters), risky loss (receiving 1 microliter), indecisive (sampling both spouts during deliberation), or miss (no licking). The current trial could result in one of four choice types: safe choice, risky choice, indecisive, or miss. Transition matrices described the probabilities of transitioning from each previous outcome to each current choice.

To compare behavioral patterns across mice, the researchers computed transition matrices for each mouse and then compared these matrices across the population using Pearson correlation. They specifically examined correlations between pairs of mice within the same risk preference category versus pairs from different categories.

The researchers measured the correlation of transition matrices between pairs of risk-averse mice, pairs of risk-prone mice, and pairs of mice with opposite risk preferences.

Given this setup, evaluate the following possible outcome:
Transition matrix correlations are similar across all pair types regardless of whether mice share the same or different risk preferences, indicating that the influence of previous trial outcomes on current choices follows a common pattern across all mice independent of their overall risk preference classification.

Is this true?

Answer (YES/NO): NO